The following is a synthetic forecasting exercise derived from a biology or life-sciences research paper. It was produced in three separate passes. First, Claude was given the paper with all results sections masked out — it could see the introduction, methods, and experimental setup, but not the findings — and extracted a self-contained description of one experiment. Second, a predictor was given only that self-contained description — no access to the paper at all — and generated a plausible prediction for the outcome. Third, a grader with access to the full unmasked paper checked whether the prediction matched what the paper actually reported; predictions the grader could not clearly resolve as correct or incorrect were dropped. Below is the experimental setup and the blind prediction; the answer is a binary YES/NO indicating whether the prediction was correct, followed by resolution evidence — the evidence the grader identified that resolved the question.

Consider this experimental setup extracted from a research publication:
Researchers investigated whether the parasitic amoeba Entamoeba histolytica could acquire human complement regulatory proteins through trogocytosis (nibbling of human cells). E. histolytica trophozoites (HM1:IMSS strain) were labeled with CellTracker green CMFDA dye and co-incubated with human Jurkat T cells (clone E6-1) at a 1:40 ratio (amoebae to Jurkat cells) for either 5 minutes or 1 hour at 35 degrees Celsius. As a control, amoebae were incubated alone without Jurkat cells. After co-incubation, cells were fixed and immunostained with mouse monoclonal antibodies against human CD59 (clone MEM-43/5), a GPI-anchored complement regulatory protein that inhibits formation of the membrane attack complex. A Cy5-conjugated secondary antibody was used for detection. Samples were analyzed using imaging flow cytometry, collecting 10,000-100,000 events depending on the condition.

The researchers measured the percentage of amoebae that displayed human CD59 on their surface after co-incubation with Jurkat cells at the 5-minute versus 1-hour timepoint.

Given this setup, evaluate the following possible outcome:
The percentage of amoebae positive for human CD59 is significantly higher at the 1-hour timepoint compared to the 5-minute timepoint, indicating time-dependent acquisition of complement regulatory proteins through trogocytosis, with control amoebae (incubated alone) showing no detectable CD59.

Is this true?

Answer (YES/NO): NO